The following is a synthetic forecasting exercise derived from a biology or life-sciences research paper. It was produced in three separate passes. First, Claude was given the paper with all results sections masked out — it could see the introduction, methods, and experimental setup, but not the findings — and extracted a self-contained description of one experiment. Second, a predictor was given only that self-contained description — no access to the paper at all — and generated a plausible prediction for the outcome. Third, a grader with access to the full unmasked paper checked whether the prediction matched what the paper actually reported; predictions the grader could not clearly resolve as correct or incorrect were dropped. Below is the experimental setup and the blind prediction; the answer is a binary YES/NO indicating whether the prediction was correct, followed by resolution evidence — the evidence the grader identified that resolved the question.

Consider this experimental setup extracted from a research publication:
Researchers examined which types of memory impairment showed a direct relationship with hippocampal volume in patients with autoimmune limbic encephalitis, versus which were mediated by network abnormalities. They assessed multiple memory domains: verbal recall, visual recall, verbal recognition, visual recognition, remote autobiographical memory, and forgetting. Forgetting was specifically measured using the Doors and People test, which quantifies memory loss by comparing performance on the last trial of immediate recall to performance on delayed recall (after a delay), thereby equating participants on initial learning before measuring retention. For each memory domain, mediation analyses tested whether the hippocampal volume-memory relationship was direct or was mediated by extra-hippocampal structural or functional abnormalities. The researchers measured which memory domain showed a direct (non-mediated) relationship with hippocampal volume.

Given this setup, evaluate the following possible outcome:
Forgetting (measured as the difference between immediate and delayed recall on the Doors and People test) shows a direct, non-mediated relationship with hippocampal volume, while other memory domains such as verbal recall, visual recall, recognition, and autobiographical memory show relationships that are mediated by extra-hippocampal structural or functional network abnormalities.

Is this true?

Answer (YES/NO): YES